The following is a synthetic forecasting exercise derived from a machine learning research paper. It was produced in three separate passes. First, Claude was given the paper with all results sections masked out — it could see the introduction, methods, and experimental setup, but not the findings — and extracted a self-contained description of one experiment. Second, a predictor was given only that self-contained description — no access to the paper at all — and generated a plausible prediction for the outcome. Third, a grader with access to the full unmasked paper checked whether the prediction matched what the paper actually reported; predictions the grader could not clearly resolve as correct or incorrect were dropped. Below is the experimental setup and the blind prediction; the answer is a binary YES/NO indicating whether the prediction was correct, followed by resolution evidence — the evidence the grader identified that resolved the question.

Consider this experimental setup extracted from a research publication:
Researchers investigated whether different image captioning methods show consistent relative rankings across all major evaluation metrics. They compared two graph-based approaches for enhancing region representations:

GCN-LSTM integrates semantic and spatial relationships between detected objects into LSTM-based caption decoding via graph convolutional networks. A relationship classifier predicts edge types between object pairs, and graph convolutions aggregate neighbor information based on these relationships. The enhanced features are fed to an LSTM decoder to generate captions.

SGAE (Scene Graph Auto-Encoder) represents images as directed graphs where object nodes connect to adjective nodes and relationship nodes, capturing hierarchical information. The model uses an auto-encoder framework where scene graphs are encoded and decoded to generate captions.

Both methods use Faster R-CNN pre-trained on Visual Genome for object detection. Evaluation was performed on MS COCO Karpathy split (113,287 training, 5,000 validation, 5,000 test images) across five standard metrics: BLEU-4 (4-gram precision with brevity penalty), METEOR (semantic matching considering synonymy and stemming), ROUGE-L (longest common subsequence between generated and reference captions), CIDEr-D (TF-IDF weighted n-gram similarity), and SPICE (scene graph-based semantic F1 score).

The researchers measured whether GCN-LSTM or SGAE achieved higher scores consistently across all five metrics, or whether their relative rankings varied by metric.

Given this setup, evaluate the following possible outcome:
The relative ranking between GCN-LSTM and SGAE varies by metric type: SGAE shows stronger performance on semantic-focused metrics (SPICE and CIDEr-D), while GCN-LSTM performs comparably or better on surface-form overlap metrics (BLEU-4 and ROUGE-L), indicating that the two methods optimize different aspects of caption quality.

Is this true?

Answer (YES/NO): NO